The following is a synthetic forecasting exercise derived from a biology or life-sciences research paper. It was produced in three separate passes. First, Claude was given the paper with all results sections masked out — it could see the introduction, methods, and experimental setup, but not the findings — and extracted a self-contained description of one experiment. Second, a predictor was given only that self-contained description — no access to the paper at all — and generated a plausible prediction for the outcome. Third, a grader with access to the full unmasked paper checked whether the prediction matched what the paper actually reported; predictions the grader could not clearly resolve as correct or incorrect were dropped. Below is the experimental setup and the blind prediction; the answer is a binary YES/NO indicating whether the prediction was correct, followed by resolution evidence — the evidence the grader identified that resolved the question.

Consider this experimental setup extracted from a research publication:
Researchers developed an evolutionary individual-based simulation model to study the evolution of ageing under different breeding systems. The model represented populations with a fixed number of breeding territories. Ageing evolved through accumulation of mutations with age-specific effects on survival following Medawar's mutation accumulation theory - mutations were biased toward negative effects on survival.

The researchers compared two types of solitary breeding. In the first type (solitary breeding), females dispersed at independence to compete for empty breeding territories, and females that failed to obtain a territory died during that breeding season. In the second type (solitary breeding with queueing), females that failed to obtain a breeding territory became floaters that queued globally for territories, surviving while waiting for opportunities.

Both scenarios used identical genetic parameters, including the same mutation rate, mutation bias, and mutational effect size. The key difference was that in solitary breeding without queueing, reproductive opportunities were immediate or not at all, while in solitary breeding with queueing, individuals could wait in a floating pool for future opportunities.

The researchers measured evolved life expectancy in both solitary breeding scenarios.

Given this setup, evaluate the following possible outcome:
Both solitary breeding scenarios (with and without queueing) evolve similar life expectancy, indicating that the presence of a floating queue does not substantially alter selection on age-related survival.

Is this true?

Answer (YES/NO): NO